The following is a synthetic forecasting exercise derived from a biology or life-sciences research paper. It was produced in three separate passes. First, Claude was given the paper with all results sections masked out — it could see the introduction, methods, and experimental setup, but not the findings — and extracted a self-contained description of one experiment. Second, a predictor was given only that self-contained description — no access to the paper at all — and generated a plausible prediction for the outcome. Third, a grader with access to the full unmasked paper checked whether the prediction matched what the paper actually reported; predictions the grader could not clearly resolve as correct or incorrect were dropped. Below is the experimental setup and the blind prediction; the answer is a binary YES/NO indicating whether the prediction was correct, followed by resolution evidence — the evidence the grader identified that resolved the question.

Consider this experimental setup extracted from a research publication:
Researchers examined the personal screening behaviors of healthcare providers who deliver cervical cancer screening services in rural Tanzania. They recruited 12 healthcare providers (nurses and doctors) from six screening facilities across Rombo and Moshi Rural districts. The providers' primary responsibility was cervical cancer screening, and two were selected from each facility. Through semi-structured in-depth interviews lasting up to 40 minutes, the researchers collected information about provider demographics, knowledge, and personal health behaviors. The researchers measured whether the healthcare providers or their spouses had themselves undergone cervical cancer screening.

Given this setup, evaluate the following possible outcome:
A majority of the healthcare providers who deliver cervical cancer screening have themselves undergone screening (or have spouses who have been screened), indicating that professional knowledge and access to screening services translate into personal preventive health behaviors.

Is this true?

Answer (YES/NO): NO